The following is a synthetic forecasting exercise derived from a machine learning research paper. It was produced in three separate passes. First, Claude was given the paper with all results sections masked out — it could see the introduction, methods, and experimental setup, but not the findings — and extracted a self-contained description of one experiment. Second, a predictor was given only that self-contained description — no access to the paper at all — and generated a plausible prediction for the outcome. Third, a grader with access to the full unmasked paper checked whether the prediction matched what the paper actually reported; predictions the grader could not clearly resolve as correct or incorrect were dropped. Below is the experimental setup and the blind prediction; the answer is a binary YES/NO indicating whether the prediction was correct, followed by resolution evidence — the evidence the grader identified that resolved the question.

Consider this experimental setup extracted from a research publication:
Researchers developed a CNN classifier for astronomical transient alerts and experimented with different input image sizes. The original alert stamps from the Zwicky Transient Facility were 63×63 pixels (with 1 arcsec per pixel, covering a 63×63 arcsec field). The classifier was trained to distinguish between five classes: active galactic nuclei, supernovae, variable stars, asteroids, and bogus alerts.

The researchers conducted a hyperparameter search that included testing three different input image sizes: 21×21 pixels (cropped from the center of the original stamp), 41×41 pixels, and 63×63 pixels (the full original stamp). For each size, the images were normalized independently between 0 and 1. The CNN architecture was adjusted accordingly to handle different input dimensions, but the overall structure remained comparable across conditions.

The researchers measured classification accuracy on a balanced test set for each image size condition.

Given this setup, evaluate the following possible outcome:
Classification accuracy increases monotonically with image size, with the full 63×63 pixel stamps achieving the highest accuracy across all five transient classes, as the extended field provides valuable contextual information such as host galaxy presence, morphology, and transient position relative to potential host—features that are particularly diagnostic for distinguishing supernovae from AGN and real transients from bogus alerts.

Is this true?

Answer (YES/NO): NO